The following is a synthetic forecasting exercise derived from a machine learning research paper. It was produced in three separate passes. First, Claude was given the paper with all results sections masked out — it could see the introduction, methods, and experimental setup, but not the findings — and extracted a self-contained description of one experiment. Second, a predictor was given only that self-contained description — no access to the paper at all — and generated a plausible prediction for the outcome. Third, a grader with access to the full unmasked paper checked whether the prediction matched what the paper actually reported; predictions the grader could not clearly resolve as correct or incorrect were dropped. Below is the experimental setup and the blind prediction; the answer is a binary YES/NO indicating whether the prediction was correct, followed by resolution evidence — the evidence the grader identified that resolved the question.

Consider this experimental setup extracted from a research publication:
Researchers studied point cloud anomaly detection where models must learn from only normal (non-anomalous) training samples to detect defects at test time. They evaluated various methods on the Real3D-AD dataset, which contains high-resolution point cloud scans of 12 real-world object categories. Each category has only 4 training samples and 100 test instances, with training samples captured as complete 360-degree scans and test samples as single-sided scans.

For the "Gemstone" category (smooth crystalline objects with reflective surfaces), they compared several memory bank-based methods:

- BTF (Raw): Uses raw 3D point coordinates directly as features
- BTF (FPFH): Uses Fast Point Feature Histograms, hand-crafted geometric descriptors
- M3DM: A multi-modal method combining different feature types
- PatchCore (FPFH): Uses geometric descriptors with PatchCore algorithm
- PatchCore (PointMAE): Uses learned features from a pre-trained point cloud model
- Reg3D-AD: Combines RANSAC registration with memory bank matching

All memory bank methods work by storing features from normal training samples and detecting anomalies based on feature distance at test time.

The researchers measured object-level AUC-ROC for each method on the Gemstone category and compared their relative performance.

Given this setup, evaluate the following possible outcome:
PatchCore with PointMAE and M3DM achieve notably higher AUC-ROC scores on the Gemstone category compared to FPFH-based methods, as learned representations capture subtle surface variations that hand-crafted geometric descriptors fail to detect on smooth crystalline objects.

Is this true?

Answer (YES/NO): NO